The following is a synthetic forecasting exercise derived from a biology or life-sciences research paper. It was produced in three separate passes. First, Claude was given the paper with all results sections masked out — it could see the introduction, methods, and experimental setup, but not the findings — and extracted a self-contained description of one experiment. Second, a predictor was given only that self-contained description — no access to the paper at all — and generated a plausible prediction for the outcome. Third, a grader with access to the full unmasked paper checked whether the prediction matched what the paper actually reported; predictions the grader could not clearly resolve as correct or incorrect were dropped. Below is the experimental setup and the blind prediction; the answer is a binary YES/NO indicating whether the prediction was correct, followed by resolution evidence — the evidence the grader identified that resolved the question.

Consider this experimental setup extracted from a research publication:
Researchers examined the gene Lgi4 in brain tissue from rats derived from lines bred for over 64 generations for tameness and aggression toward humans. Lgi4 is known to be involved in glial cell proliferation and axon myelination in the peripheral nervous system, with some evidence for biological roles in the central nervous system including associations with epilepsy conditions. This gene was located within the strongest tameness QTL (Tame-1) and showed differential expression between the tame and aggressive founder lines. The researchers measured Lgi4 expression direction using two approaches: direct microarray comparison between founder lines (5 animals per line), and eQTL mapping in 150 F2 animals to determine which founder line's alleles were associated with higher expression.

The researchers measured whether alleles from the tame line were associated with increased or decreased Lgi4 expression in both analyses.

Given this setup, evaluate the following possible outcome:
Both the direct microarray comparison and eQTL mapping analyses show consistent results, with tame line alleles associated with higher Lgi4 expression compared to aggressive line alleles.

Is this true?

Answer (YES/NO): NO